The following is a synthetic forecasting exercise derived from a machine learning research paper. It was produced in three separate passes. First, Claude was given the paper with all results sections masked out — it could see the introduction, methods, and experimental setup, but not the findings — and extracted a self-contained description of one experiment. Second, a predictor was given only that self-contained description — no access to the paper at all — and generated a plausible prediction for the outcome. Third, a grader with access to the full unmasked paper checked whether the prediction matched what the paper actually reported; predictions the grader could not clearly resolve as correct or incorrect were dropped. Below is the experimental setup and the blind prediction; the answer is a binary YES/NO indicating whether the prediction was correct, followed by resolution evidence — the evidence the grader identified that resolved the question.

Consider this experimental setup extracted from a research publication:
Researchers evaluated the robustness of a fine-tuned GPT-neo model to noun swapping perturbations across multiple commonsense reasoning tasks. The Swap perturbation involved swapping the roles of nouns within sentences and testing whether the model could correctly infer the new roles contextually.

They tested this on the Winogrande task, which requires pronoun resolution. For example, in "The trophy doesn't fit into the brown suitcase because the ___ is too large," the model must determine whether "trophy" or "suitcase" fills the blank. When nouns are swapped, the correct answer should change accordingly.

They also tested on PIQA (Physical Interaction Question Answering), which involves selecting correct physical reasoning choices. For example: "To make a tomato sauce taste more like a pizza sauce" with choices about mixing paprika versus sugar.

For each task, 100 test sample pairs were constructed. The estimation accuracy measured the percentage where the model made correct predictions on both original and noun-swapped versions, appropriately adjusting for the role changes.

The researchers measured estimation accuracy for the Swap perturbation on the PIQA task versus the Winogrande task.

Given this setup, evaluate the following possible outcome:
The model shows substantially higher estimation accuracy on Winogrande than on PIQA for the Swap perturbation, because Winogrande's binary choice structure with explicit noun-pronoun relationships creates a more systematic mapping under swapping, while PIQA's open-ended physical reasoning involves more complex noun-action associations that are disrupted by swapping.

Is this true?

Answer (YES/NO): NO